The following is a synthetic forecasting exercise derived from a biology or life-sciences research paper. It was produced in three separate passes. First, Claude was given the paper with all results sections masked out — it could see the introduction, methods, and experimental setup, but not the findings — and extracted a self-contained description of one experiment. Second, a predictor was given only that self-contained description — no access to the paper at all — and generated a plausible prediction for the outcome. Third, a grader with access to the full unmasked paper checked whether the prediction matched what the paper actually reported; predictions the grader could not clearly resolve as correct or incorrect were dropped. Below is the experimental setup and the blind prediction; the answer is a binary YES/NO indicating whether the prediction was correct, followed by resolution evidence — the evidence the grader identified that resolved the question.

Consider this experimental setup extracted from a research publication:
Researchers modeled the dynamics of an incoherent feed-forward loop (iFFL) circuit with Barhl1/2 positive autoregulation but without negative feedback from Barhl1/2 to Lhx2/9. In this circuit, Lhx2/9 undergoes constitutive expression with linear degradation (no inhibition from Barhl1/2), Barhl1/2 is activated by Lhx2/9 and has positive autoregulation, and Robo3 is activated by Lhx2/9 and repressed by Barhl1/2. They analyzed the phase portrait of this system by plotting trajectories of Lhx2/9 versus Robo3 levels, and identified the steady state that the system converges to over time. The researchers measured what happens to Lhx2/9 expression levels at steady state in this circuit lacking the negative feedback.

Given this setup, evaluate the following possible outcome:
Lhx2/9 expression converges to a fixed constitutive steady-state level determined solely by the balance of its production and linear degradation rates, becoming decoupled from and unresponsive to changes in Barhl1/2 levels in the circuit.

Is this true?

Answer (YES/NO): YES